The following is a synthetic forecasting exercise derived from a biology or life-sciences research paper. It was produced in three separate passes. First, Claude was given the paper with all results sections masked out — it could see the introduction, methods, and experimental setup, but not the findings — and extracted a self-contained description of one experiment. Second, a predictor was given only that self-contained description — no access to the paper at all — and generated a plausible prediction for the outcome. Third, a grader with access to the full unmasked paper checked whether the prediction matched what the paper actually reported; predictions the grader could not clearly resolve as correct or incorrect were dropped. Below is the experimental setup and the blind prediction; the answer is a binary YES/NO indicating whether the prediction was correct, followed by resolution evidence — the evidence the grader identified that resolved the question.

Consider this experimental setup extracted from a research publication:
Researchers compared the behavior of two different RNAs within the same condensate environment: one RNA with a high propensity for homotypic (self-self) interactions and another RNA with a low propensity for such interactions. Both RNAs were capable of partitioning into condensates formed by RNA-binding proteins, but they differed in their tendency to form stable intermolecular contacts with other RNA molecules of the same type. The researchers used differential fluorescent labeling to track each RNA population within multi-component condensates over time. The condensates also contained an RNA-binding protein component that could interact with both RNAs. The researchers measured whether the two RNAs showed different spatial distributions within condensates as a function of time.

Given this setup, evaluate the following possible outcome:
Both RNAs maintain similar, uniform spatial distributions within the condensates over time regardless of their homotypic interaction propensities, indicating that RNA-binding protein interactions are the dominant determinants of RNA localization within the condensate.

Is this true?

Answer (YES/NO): NO